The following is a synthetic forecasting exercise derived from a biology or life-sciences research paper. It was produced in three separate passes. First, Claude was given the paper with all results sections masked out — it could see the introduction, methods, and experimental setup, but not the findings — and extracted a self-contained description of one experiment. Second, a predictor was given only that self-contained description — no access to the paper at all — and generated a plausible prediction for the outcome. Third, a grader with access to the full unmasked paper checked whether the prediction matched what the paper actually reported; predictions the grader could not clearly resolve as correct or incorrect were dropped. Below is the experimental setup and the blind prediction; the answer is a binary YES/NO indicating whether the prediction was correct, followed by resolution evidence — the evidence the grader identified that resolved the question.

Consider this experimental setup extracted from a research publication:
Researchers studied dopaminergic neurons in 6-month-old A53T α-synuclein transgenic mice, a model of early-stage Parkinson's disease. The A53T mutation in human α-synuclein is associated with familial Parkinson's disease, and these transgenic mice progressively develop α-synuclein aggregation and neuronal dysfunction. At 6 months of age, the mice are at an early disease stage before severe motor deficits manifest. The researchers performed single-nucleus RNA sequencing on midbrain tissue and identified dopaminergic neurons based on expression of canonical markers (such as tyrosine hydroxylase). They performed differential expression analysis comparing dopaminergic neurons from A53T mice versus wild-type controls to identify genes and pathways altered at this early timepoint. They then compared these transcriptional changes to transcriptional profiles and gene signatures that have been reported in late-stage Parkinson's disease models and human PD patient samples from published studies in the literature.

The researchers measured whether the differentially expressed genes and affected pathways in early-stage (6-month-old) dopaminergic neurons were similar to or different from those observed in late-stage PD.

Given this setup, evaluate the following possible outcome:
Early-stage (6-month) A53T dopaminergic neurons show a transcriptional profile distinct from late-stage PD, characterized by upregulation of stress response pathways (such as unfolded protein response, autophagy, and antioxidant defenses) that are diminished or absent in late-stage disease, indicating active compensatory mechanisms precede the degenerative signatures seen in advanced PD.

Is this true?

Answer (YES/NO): NO